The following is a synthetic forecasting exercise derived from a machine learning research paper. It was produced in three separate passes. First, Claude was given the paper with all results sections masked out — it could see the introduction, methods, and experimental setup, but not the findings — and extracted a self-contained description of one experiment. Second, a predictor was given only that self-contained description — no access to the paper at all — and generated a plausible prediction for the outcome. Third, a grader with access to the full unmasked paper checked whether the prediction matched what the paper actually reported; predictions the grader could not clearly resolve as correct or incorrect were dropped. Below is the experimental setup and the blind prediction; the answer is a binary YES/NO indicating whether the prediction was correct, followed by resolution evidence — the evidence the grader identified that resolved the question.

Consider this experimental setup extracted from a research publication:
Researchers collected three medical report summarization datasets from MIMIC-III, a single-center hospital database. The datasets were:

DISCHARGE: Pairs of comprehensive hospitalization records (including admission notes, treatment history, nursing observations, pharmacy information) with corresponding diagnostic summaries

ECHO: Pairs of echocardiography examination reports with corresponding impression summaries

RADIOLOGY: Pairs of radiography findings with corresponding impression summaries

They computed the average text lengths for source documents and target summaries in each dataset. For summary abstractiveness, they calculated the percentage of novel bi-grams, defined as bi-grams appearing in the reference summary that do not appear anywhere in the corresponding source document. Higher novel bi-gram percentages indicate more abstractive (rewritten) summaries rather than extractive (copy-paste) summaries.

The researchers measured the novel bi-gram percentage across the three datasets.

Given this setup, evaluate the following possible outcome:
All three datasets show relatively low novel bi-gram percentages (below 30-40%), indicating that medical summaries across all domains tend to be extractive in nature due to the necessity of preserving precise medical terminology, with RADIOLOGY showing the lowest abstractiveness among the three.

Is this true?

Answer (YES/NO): NO